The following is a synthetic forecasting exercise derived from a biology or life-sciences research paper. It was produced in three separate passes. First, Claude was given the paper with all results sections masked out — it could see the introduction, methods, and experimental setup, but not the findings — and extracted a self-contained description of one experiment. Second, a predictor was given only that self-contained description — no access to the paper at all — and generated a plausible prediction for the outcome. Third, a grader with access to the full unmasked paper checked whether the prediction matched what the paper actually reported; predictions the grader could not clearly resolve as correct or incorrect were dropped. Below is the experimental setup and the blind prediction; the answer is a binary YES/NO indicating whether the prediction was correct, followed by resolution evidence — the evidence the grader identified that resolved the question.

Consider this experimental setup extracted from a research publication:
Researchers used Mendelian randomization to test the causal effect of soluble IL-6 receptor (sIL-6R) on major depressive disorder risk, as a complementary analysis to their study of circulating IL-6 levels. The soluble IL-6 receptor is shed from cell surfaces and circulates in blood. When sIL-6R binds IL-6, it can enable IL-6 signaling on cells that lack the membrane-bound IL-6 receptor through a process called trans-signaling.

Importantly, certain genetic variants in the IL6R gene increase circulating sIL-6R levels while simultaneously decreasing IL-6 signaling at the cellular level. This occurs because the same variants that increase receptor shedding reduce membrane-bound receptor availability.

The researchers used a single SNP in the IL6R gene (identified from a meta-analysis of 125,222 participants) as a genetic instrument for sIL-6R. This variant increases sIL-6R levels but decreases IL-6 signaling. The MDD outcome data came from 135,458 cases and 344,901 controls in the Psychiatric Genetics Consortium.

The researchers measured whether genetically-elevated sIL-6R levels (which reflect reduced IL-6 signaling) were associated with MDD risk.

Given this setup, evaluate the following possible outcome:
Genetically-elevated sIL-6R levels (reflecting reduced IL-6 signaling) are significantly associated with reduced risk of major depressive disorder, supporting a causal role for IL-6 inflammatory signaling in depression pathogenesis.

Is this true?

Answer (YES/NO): NO